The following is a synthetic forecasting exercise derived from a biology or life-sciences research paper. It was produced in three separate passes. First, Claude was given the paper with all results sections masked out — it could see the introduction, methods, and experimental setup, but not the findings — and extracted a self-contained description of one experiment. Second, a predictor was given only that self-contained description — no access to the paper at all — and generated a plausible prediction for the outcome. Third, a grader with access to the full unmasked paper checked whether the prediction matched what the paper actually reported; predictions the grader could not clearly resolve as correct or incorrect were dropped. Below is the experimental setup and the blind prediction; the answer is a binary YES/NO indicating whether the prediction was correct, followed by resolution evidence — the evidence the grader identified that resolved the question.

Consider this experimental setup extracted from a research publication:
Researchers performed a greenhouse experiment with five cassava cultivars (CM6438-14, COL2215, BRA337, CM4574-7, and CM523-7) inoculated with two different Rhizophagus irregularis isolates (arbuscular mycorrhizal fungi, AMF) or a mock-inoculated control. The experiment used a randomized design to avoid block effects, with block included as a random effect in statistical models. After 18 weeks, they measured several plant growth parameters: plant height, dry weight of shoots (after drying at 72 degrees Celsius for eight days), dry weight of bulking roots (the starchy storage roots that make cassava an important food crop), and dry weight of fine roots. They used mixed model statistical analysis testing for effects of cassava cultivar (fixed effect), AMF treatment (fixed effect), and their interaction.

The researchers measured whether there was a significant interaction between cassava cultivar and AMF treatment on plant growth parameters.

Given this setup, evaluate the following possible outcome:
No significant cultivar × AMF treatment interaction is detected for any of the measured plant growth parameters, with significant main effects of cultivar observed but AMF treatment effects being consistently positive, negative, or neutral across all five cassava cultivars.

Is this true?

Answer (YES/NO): NO